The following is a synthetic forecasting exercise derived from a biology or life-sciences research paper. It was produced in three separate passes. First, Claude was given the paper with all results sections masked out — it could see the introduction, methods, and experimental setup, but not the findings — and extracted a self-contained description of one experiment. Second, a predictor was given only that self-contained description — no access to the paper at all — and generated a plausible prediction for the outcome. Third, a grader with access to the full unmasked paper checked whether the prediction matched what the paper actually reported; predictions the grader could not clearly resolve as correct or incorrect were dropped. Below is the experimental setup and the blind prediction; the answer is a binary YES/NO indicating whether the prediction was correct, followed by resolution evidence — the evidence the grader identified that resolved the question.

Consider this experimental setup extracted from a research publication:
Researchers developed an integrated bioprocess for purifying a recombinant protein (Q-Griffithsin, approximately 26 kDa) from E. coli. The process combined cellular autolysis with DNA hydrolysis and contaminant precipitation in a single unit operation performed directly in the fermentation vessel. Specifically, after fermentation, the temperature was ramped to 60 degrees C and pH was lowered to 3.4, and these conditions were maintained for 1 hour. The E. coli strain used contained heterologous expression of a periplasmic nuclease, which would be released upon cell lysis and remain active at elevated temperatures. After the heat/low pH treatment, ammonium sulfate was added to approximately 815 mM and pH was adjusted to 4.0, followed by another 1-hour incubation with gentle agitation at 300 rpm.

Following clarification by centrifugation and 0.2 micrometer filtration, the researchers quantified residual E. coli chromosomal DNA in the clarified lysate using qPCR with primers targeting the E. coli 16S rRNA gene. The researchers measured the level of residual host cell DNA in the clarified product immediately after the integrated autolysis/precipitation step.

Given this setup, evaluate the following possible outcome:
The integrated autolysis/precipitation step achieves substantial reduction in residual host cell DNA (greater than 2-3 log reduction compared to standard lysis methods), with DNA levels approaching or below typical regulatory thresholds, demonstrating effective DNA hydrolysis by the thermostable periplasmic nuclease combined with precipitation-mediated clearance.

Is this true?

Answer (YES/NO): YES